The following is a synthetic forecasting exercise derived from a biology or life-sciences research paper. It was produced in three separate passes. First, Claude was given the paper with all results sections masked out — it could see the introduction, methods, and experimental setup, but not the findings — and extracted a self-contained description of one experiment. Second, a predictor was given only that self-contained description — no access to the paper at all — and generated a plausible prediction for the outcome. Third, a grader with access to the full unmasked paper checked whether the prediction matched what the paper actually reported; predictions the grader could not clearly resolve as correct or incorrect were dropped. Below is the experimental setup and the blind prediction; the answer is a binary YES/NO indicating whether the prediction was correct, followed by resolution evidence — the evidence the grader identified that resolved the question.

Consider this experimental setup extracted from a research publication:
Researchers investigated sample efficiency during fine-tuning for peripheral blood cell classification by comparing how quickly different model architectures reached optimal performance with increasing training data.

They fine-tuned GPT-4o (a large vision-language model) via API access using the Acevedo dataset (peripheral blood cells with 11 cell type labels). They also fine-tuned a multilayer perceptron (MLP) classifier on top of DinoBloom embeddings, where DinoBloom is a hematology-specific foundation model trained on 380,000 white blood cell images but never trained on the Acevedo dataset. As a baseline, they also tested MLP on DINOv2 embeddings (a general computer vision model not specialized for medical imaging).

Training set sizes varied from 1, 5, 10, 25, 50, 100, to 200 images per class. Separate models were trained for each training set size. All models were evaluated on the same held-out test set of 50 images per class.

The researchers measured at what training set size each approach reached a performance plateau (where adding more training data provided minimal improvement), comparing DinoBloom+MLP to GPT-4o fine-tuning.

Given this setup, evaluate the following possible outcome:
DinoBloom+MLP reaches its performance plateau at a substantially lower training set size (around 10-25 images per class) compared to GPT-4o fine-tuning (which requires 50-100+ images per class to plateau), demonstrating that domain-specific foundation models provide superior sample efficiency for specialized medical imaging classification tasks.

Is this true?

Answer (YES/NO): NO